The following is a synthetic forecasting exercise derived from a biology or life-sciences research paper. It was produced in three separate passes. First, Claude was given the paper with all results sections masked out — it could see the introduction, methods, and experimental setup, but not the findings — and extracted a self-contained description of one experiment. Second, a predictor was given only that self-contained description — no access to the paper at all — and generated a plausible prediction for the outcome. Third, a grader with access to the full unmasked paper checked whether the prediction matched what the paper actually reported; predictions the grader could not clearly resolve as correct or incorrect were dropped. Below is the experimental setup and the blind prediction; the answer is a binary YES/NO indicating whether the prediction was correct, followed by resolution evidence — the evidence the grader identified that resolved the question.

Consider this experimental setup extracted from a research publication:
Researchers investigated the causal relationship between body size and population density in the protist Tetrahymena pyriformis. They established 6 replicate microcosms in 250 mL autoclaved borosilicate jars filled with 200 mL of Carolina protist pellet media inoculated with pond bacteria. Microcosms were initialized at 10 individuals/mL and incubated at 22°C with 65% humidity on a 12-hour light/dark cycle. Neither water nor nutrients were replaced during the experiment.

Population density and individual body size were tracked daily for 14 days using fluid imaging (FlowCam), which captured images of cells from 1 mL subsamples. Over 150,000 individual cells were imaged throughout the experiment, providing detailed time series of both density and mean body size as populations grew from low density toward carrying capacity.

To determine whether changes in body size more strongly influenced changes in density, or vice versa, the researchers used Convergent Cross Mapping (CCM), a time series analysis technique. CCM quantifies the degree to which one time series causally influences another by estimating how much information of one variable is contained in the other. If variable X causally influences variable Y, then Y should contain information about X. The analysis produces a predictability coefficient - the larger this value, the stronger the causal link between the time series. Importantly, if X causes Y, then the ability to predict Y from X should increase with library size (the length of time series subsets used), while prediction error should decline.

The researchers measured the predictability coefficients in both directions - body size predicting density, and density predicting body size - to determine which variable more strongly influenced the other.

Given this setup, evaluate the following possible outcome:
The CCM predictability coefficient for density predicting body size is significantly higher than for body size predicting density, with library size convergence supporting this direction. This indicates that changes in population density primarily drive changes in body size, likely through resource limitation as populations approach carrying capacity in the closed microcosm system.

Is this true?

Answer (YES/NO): NO